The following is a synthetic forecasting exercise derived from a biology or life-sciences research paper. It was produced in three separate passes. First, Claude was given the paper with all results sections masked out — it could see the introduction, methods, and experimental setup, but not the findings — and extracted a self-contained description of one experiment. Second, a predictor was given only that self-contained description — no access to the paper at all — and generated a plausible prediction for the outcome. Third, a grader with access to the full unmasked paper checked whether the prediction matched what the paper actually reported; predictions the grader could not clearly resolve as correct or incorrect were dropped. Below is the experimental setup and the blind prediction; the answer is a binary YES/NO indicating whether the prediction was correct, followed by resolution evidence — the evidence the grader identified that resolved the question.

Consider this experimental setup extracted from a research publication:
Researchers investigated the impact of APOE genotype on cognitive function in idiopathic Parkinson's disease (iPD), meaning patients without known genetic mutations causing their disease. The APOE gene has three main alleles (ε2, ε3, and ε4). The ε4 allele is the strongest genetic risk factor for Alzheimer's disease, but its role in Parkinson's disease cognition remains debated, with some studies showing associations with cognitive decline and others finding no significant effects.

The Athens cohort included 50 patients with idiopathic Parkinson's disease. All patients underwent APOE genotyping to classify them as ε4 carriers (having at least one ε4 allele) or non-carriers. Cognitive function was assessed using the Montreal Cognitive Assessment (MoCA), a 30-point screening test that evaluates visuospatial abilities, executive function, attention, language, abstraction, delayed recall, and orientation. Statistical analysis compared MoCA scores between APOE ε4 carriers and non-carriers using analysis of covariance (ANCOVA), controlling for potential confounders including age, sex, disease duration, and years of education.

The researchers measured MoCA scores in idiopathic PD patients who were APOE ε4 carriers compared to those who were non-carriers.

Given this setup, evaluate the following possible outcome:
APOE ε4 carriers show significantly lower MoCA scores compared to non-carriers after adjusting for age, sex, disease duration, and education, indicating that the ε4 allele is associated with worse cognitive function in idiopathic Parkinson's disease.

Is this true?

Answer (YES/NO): YES